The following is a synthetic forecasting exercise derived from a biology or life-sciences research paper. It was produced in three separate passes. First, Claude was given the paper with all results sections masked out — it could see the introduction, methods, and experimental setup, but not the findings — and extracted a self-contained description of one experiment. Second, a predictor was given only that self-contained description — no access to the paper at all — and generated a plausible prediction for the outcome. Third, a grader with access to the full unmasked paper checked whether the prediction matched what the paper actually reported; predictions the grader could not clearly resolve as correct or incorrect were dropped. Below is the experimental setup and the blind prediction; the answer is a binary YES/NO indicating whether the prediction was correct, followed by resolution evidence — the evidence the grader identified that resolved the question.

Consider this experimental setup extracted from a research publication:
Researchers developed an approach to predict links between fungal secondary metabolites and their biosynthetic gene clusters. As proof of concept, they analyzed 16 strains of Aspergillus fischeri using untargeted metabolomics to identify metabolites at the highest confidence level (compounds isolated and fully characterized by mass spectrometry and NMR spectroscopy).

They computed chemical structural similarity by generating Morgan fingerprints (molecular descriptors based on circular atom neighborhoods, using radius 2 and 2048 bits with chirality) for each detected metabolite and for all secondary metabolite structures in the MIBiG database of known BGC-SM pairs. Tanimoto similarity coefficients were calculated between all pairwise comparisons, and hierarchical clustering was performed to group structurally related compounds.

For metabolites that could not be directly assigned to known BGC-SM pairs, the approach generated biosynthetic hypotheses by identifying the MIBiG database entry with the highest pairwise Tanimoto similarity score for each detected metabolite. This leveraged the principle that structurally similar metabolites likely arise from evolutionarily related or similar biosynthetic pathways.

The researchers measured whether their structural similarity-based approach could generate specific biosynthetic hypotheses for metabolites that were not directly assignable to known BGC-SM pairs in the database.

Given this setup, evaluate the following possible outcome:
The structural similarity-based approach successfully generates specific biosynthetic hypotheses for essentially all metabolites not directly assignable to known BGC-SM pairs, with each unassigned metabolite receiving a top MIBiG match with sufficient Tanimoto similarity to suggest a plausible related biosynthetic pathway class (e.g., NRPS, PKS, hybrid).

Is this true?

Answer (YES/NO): NO